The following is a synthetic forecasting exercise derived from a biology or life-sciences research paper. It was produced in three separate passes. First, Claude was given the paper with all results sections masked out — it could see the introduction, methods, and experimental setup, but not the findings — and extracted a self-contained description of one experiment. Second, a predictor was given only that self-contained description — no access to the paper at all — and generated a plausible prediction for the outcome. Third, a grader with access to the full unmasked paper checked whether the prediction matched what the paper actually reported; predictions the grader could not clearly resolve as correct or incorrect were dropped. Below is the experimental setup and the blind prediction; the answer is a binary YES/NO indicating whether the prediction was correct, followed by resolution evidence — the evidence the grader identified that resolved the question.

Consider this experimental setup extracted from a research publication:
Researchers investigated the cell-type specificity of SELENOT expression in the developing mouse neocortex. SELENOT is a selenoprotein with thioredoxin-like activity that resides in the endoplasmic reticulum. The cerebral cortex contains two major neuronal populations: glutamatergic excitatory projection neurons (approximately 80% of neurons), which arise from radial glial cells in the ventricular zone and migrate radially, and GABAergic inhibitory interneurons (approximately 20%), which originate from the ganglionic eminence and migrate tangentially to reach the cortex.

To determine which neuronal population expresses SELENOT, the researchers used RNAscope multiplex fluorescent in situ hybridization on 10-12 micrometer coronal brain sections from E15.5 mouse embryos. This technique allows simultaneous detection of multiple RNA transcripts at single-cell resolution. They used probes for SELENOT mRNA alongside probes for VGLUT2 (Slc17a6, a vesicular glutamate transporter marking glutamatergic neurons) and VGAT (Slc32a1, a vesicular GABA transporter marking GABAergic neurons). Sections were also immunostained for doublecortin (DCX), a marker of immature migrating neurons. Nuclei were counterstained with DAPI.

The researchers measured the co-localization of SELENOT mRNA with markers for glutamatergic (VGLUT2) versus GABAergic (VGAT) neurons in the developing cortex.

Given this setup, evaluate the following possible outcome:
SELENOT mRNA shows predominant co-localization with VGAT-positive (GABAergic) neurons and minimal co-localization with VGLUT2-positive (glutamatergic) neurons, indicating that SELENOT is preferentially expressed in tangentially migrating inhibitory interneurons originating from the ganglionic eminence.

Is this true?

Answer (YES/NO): NO